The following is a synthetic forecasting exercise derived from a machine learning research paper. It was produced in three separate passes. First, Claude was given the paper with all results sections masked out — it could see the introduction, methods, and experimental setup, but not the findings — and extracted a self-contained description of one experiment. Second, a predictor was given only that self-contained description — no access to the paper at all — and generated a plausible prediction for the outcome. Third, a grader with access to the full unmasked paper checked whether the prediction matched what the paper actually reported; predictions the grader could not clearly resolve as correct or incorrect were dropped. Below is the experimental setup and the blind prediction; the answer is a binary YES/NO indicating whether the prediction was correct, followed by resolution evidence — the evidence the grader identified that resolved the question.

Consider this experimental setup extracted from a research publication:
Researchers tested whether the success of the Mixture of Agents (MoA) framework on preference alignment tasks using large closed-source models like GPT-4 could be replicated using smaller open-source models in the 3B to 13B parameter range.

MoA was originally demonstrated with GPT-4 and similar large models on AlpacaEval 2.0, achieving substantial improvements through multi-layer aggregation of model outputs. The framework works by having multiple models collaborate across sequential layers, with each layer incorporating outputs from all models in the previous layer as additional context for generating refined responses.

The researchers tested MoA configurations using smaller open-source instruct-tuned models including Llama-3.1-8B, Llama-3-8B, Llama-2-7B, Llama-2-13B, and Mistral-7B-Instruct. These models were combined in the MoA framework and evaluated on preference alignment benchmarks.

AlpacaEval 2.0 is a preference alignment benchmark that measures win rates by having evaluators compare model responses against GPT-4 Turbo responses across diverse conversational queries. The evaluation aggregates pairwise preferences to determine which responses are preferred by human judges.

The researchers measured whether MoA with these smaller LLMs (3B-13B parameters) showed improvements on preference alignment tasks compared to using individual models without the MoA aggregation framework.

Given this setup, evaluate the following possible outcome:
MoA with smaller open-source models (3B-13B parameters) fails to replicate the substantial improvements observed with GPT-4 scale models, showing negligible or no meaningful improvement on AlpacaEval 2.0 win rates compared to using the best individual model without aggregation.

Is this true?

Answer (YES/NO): YES